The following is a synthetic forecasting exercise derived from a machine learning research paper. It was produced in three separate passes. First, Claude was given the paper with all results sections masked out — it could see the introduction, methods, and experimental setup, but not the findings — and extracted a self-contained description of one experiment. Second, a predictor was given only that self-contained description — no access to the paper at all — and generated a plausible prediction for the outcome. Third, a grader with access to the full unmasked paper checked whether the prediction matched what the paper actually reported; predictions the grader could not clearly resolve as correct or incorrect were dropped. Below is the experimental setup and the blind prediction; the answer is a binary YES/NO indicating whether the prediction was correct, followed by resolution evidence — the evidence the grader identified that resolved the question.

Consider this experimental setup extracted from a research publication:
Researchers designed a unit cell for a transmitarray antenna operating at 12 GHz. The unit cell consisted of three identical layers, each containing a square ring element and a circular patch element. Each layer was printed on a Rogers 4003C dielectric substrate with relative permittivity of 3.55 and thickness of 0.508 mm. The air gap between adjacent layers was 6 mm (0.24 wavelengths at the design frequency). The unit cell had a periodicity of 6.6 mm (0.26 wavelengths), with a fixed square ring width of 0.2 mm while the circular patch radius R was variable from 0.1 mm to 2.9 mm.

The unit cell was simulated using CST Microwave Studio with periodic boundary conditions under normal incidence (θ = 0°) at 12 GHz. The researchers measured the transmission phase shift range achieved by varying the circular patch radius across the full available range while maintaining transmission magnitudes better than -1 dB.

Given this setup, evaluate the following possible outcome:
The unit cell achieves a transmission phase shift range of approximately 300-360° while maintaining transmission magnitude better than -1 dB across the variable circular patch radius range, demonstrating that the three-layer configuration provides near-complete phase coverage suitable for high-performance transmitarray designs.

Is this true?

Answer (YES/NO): NO